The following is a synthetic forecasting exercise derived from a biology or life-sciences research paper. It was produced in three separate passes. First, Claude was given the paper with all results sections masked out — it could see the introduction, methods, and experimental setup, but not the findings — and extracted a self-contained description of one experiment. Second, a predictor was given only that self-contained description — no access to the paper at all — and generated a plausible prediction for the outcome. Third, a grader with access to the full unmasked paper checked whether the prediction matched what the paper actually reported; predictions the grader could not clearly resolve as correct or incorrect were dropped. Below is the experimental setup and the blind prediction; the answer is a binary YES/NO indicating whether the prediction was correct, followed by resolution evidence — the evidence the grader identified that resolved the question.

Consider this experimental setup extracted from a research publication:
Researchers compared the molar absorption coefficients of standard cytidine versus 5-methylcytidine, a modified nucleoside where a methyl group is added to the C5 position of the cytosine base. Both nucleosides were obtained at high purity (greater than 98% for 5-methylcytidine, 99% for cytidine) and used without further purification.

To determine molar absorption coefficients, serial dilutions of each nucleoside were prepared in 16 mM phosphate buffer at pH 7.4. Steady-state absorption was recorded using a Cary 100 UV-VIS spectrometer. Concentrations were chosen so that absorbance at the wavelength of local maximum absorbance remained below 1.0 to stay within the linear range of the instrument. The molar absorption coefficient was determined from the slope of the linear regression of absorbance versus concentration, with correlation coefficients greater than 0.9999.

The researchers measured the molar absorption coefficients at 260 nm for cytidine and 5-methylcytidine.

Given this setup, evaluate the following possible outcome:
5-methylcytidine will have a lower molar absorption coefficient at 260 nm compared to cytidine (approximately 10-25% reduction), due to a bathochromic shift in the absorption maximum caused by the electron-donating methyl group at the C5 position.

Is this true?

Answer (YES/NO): YES